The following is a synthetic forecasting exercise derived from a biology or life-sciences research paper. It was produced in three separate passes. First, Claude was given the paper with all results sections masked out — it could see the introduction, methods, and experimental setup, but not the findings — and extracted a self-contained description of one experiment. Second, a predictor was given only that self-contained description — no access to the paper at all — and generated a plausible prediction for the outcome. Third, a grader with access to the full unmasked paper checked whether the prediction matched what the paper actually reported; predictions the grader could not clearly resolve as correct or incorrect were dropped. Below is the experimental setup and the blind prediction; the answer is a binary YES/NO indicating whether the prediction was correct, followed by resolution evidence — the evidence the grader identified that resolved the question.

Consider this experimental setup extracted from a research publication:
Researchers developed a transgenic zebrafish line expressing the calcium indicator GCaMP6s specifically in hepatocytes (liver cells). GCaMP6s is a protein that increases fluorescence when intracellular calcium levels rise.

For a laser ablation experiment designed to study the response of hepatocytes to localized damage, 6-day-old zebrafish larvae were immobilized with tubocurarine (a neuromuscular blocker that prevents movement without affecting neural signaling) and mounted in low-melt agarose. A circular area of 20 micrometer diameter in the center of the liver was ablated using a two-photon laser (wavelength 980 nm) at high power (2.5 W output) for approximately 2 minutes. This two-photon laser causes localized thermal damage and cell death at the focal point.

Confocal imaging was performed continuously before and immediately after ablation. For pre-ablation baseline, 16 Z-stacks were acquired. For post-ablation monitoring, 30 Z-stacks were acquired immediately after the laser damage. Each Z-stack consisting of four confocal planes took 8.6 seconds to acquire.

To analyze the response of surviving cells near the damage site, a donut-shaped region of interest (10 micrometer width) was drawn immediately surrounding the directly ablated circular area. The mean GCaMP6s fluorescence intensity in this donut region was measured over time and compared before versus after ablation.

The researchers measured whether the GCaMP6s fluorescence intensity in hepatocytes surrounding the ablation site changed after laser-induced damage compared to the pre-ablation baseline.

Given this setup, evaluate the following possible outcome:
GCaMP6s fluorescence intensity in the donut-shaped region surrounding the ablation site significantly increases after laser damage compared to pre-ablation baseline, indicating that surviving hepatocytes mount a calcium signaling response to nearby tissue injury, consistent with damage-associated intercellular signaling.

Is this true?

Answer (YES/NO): YES